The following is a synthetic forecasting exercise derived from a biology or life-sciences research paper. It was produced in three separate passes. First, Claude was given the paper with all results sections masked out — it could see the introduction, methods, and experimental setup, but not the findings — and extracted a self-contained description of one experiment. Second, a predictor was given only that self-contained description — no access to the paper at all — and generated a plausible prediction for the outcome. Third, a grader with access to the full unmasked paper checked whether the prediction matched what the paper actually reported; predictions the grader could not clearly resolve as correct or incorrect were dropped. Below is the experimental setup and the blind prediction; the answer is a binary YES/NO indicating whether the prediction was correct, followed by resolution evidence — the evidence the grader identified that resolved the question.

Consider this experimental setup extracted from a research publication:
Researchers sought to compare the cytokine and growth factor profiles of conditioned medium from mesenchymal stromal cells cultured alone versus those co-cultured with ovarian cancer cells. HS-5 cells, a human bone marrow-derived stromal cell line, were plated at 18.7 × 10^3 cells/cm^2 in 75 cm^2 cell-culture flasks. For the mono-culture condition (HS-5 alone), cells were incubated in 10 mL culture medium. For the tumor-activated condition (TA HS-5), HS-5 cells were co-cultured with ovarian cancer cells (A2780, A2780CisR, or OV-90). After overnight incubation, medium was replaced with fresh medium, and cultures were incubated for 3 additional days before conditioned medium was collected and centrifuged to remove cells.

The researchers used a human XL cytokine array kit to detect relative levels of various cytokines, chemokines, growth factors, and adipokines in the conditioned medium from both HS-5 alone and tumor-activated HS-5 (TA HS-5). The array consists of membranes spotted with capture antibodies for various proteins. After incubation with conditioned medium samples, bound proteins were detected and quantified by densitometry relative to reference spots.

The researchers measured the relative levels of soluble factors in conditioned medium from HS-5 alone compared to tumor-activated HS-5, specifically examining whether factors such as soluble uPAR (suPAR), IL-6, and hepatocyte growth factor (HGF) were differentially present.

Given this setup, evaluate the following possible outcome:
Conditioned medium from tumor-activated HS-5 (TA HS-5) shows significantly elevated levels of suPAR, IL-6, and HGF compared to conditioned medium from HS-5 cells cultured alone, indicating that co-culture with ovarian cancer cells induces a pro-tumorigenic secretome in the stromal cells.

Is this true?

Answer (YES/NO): YES